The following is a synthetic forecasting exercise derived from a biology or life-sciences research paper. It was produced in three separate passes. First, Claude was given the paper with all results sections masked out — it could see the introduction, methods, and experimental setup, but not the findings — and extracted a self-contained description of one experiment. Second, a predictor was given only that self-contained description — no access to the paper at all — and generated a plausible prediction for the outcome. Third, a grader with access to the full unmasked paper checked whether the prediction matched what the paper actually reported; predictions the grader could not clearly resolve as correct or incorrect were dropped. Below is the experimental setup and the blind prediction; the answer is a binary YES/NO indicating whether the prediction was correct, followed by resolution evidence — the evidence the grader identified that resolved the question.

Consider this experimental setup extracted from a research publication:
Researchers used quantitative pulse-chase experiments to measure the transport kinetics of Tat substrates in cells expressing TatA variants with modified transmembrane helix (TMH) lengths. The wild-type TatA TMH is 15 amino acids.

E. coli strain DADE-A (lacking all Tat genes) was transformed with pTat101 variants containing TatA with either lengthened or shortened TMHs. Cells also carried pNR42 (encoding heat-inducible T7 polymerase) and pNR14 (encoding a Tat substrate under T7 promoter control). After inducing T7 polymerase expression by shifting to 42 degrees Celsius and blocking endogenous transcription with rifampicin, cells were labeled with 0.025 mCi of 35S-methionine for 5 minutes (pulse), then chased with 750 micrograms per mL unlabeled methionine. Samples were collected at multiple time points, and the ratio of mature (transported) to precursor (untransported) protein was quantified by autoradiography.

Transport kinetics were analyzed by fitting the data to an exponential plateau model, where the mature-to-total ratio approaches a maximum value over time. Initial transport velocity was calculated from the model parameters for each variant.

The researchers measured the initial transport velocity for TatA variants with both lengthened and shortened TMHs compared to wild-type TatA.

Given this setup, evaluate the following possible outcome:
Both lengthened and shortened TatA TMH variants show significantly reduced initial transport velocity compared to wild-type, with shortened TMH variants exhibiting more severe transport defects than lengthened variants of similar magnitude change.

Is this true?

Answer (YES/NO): NO